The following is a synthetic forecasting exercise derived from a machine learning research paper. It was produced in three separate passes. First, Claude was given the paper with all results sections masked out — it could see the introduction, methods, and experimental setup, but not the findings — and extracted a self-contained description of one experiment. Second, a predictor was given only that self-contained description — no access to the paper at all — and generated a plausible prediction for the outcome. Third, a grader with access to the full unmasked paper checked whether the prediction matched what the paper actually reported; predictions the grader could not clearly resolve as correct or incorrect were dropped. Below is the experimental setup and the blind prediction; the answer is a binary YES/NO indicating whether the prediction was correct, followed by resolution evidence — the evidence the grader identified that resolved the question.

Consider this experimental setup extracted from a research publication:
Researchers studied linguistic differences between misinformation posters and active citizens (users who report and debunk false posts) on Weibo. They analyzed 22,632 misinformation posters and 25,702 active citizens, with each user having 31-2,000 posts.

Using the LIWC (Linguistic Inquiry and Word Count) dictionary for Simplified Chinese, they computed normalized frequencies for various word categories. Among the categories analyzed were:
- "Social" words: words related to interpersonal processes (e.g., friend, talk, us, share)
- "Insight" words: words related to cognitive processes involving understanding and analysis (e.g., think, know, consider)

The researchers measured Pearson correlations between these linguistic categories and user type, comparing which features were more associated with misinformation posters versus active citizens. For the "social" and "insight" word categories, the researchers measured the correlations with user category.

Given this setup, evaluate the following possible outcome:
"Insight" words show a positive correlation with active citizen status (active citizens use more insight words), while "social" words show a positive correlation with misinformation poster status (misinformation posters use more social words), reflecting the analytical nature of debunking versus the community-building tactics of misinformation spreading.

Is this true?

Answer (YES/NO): YES